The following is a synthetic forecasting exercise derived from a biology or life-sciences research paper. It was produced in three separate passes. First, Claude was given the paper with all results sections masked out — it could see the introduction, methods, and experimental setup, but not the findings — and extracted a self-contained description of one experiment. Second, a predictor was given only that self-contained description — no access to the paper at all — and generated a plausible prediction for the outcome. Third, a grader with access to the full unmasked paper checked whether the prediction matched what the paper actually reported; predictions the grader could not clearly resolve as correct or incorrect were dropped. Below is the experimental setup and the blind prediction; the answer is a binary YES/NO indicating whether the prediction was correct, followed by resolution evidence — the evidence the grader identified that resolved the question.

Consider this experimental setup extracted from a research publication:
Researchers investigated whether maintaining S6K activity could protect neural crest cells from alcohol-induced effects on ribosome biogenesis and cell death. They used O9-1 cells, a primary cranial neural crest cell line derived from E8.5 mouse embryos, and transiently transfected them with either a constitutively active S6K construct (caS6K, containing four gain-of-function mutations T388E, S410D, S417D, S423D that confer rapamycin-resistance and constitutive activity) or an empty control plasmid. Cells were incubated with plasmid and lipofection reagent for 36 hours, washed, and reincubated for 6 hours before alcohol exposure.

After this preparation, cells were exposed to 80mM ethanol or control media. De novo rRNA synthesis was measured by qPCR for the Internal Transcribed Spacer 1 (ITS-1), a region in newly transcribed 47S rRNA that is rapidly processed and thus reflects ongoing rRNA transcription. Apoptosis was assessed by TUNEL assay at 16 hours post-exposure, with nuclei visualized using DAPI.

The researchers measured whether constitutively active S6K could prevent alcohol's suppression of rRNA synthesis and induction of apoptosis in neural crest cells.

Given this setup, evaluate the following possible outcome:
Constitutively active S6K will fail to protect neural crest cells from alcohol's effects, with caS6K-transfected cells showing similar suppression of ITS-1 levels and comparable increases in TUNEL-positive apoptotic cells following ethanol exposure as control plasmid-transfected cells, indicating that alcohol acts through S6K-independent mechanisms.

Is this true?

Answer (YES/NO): NO